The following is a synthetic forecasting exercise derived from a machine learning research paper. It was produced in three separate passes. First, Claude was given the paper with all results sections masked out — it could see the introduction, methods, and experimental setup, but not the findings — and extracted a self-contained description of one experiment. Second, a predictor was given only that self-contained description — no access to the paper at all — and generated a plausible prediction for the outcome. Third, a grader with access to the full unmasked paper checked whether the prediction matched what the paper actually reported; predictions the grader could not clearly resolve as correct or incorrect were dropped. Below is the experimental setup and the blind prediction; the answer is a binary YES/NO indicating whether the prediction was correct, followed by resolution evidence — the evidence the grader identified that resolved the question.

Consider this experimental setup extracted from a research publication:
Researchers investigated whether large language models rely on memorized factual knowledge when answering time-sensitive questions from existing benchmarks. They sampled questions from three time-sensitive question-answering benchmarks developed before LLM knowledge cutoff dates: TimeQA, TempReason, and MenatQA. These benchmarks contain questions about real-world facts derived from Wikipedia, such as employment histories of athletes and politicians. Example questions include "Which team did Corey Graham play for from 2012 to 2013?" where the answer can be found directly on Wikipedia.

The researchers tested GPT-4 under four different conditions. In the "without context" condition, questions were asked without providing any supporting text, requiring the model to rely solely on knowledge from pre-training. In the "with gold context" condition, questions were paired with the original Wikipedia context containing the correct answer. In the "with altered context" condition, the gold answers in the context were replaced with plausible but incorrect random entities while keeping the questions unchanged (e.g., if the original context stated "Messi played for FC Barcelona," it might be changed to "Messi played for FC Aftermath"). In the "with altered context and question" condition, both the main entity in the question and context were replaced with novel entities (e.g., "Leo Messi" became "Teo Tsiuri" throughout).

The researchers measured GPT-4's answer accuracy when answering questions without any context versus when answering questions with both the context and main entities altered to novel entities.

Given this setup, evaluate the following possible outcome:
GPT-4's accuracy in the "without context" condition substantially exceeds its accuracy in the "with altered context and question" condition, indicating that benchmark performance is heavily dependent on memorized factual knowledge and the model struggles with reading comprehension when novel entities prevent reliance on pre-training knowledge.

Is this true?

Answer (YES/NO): NO